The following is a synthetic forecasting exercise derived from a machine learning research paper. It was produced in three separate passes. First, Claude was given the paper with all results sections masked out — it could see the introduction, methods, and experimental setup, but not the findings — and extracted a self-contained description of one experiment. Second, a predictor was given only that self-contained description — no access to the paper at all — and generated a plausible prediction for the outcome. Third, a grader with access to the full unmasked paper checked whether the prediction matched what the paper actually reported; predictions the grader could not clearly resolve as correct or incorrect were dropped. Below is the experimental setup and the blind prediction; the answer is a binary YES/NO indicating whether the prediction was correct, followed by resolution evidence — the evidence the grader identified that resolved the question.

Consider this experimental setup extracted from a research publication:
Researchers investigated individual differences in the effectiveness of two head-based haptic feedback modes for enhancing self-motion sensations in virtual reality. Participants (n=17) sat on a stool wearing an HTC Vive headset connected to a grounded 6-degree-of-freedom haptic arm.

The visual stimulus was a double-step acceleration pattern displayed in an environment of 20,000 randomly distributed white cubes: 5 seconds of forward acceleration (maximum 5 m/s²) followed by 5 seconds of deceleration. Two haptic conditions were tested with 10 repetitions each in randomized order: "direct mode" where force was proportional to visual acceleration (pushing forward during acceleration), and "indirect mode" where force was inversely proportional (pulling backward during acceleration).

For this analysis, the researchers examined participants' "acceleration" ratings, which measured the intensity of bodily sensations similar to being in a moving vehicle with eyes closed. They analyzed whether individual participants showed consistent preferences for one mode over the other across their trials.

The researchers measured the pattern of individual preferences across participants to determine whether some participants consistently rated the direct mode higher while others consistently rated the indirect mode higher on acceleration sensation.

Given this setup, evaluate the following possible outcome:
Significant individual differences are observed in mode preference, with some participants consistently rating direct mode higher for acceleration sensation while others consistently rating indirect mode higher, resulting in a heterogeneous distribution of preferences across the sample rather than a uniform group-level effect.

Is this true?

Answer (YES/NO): NO